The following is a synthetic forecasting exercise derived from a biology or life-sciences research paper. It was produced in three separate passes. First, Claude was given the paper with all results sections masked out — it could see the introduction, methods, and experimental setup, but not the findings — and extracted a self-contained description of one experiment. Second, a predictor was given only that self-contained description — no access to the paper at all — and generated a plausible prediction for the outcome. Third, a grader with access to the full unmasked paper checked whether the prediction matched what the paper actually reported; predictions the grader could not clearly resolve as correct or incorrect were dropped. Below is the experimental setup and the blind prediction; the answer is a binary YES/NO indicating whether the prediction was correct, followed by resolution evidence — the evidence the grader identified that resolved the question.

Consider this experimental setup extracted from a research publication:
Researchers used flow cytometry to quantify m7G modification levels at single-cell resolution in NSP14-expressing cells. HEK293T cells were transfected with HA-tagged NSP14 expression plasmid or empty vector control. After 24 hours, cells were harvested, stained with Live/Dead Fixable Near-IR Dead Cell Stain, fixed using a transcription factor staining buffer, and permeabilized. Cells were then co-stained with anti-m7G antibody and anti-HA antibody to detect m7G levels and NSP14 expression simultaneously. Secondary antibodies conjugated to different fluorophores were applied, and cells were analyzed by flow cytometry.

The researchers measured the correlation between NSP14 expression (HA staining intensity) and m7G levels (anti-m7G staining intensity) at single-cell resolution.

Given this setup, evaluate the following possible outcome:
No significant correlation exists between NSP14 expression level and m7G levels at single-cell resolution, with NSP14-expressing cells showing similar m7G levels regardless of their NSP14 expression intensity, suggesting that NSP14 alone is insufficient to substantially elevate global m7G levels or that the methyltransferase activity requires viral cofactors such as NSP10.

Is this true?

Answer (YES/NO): NO